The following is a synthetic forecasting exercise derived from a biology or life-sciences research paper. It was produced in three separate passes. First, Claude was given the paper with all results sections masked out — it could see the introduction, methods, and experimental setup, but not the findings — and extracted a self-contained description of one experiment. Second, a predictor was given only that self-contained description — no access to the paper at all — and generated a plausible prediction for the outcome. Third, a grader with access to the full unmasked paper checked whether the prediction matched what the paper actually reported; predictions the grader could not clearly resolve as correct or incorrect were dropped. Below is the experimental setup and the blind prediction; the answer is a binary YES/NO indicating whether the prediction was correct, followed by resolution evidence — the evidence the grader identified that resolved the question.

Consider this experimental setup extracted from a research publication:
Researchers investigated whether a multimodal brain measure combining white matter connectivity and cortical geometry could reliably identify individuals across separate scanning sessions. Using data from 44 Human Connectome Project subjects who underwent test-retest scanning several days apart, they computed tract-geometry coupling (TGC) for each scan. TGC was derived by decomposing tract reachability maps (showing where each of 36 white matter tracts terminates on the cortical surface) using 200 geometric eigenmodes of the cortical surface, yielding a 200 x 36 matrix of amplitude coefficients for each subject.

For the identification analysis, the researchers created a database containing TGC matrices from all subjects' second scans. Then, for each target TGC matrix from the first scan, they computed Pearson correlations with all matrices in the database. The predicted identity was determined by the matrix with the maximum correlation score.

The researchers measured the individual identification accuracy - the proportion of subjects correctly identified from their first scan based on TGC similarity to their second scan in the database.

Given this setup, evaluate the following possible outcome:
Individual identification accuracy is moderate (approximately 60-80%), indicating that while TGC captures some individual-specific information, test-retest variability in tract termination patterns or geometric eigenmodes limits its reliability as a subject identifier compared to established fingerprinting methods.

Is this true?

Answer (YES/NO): NO